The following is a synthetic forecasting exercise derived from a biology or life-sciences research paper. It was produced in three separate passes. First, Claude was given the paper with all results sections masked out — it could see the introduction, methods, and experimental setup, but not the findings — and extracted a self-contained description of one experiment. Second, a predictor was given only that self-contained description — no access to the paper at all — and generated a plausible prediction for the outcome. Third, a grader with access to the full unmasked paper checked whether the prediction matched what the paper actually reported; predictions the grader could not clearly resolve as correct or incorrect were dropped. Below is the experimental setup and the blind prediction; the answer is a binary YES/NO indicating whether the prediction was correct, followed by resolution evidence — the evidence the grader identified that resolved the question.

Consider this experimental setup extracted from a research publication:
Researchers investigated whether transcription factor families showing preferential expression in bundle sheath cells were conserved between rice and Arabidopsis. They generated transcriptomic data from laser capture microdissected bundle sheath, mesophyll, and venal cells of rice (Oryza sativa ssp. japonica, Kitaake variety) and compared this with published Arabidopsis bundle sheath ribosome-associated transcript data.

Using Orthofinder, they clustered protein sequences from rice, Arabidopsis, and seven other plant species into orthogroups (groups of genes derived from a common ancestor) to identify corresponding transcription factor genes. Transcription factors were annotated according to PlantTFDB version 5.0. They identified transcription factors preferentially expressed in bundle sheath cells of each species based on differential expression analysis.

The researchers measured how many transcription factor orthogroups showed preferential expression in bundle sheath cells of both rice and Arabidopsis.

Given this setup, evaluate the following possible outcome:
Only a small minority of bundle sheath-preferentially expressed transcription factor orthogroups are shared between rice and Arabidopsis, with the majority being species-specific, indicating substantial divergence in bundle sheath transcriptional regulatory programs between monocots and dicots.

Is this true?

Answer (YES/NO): NO